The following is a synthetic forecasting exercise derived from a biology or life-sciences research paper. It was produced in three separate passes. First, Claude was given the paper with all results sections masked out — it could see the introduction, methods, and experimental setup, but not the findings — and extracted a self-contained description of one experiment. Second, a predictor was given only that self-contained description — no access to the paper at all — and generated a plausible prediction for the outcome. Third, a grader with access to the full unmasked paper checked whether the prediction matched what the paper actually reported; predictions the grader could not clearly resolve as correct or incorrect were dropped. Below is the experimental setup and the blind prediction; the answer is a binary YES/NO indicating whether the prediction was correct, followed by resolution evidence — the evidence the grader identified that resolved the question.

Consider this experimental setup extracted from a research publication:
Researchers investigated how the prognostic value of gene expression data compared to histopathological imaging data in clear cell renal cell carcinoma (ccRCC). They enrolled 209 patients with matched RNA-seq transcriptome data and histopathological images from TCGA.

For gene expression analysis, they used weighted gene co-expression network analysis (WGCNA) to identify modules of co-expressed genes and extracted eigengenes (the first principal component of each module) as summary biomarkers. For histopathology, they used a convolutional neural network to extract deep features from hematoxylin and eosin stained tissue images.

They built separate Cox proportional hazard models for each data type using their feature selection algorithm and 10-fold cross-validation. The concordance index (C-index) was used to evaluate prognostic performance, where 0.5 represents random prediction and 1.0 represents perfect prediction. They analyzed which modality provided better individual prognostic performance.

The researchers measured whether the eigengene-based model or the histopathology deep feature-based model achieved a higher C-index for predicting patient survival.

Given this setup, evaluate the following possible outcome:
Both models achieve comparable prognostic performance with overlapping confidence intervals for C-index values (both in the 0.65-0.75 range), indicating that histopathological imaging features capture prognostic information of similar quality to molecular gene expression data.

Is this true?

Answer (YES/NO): NO